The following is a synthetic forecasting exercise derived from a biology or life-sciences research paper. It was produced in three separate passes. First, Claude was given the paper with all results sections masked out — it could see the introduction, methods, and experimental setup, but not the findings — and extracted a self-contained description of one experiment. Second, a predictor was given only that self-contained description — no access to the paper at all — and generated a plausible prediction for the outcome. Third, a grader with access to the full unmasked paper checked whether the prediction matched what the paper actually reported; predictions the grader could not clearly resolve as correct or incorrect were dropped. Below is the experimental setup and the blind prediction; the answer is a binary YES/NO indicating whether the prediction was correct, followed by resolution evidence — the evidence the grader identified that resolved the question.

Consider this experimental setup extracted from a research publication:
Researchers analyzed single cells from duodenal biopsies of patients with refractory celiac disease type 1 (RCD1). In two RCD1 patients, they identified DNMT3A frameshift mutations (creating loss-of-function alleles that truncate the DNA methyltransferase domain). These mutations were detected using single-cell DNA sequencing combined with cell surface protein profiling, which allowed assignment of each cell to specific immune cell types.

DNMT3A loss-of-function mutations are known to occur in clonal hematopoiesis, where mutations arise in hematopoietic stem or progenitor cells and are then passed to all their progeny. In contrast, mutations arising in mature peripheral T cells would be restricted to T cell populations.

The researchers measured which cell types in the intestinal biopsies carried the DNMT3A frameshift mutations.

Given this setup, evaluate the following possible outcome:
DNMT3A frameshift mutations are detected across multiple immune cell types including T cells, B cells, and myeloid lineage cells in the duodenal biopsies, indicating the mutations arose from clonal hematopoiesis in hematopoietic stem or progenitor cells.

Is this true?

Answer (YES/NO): NO